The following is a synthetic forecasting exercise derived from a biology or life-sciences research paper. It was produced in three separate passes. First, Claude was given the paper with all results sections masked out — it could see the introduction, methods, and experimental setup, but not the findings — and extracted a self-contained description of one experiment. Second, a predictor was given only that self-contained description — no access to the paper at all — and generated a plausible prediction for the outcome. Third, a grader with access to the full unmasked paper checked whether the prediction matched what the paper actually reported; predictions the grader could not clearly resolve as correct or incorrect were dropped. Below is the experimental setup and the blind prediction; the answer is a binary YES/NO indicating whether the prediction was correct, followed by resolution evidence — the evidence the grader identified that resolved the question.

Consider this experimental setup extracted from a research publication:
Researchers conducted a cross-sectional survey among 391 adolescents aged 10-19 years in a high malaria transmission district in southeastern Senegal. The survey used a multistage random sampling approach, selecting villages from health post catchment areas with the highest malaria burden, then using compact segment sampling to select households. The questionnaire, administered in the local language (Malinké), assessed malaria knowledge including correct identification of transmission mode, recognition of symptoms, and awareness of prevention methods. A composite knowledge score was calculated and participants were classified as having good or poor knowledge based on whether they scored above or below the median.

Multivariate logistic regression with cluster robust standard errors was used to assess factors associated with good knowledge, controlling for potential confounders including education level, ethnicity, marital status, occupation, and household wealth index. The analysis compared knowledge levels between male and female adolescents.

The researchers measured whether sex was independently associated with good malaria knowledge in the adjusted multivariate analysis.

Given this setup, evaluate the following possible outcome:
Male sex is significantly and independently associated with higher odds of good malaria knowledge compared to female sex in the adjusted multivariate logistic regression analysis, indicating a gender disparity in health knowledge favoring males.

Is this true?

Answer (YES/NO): NO